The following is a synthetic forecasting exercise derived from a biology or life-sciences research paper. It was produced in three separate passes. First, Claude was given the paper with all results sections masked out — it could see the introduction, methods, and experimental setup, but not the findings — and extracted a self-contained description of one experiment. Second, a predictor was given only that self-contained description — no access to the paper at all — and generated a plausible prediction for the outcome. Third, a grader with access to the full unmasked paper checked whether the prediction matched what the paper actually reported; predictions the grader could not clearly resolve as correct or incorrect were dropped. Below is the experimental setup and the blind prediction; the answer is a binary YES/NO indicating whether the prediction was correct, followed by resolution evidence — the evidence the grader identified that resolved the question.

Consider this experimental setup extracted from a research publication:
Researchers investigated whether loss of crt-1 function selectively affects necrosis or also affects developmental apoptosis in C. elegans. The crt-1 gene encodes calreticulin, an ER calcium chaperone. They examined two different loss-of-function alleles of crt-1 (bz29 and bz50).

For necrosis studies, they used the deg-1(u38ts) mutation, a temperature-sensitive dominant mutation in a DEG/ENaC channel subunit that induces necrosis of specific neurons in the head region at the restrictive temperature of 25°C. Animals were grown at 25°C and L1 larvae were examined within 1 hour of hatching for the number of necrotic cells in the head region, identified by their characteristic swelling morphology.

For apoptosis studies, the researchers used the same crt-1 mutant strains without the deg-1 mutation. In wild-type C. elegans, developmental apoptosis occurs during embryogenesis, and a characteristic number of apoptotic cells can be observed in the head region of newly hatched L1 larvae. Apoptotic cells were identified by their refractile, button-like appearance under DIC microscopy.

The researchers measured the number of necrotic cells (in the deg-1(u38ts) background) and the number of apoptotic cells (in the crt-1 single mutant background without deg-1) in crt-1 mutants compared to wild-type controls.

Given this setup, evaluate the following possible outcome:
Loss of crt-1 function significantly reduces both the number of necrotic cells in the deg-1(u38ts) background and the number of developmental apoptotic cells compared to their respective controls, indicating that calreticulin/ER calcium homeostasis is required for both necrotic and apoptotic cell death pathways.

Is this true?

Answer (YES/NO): NO